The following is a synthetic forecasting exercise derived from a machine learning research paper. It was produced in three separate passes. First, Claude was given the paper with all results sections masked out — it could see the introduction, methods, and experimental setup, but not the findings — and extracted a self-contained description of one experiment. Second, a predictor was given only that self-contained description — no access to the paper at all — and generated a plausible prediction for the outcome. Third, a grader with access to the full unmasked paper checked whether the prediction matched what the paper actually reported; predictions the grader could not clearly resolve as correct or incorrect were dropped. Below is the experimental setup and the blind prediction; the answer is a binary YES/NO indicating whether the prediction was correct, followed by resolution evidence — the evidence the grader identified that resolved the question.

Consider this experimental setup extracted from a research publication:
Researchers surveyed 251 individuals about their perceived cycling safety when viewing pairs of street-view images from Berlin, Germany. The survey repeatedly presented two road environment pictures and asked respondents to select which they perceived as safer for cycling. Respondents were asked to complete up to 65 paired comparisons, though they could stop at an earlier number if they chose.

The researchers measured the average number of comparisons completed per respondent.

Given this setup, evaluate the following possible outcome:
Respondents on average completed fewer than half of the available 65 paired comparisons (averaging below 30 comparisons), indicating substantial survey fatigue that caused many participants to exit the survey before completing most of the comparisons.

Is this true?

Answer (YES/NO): YES